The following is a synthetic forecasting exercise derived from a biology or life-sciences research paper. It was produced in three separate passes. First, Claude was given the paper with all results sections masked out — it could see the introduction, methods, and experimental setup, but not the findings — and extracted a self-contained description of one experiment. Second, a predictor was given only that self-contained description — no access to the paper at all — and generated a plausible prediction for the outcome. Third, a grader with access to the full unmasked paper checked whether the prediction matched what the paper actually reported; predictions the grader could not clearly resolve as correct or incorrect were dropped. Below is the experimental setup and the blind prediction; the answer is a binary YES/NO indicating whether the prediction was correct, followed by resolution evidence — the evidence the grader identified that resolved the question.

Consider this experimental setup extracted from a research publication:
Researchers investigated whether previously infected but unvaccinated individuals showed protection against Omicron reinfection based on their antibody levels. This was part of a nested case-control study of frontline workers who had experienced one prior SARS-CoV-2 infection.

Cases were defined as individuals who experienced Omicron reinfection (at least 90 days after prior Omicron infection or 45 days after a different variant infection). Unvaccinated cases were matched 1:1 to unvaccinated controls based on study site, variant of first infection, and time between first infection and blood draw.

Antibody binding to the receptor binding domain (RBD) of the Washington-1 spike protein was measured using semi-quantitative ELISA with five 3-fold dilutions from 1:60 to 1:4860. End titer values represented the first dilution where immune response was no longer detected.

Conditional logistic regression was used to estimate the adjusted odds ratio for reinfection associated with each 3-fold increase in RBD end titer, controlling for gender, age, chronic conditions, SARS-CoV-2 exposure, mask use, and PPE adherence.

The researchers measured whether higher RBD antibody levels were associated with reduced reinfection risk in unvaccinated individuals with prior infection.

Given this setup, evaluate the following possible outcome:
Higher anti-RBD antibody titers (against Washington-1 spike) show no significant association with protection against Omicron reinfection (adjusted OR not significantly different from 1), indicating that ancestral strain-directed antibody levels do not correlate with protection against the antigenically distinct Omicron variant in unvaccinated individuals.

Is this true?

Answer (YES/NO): NO